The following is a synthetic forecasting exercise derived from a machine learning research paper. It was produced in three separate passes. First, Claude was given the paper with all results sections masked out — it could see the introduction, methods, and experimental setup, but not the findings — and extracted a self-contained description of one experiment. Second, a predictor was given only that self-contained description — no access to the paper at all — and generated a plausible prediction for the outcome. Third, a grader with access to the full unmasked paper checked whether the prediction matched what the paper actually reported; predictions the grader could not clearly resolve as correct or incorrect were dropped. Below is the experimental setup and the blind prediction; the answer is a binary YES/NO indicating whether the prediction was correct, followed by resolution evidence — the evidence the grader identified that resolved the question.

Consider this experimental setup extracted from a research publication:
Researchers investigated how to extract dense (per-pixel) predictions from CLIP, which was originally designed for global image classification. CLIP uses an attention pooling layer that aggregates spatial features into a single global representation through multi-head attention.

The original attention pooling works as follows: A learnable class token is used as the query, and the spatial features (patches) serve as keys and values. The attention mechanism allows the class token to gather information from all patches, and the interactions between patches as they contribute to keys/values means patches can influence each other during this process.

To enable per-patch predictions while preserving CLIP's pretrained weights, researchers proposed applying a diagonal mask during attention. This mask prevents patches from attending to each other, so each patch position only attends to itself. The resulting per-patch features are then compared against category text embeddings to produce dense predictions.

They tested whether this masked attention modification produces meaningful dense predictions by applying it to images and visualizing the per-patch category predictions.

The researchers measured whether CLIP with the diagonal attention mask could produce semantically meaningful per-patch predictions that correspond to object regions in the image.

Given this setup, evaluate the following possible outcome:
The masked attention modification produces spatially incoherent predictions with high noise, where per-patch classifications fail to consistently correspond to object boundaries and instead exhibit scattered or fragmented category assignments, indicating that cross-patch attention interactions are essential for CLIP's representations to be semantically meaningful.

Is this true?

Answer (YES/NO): NO